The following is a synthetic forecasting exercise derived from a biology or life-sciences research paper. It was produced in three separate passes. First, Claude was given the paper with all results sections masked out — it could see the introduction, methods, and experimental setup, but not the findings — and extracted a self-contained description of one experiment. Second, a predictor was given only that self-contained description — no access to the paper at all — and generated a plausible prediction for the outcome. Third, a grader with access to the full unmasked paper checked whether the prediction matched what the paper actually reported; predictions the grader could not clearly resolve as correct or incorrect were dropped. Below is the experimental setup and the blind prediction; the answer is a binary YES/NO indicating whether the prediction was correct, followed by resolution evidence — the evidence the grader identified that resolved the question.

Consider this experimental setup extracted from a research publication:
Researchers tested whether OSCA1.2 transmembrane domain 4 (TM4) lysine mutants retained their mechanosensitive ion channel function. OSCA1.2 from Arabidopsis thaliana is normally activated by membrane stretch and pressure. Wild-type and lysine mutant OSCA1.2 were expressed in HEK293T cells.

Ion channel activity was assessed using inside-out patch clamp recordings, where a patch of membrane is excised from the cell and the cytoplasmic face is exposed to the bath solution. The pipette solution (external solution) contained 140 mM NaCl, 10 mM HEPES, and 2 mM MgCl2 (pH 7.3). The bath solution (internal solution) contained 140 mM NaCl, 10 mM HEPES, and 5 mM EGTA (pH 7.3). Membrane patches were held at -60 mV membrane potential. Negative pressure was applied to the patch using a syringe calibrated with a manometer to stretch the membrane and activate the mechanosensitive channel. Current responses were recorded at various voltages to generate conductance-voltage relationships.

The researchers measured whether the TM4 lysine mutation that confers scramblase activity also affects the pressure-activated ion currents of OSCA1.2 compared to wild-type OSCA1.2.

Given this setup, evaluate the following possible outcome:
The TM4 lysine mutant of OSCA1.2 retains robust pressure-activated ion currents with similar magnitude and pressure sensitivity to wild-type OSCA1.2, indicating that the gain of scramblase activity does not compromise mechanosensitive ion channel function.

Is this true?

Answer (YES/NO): NO